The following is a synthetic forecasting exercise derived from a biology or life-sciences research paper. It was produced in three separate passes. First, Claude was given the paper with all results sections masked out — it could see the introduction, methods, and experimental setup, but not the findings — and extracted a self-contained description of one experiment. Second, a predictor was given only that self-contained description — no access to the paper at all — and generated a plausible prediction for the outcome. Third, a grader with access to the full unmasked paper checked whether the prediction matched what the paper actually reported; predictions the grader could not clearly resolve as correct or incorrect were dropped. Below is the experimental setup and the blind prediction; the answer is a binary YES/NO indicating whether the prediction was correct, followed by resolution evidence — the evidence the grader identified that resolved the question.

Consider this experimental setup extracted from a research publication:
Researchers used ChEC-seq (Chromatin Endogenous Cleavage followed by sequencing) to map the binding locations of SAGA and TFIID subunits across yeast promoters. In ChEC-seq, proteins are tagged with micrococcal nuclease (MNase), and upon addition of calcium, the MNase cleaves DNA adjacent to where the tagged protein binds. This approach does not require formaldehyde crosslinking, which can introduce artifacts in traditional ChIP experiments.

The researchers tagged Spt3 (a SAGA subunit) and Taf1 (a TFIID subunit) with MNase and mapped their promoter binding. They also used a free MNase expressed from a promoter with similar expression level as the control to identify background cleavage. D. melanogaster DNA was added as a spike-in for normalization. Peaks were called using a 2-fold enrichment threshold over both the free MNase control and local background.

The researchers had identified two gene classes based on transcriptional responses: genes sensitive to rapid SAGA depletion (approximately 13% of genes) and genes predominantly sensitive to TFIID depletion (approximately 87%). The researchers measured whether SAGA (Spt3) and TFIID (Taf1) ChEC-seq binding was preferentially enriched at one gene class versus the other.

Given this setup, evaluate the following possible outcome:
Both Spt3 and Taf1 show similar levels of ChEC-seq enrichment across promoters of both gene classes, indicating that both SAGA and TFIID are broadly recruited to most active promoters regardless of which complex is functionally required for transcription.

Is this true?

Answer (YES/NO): YES